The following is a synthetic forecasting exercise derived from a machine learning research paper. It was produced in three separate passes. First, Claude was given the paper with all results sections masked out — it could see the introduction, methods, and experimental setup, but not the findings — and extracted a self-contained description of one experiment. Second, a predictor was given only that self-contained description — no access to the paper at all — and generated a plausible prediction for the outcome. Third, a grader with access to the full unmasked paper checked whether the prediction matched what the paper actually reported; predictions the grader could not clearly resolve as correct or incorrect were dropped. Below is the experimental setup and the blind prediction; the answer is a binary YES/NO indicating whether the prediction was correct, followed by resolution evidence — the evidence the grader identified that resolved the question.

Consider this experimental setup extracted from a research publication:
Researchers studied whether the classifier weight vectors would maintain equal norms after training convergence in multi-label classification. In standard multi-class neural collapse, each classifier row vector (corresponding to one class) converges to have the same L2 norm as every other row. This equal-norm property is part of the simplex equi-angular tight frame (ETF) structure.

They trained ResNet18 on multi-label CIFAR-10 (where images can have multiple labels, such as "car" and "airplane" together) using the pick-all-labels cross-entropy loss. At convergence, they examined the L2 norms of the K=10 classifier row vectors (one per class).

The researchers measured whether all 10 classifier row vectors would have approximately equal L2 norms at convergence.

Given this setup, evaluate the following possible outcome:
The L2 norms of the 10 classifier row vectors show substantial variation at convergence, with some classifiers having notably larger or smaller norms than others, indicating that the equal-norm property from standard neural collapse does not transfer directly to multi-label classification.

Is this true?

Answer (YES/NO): NO